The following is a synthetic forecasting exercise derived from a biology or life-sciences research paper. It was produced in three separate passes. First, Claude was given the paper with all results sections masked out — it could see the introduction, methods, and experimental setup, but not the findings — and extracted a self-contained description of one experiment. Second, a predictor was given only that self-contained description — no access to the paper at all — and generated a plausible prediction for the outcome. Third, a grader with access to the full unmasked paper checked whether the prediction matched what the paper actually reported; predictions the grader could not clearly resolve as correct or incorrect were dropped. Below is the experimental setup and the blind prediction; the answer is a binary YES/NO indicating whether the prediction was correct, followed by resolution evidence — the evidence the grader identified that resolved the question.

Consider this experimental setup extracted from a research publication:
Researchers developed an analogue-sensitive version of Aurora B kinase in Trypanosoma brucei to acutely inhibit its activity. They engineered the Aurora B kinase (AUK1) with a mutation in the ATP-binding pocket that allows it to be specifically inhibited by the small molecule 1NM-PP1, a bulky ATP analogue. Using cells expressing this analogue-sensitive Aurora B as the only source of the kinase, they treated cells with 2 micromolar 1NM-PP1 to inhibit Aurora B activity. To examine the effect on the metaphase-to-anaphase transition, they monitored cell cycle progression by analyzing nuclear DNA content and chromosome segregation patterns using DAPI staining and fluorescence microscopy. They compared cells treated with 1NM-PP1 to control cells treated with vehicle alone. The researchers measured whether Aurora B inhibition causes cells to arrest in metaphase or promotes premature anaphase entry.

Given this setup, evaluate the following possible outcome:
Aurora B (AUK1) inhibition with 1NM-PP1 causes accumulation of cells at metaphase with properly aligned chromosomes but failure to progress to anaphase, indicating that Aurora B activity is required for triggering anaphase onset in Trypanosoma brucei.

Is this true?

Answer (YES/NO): NO